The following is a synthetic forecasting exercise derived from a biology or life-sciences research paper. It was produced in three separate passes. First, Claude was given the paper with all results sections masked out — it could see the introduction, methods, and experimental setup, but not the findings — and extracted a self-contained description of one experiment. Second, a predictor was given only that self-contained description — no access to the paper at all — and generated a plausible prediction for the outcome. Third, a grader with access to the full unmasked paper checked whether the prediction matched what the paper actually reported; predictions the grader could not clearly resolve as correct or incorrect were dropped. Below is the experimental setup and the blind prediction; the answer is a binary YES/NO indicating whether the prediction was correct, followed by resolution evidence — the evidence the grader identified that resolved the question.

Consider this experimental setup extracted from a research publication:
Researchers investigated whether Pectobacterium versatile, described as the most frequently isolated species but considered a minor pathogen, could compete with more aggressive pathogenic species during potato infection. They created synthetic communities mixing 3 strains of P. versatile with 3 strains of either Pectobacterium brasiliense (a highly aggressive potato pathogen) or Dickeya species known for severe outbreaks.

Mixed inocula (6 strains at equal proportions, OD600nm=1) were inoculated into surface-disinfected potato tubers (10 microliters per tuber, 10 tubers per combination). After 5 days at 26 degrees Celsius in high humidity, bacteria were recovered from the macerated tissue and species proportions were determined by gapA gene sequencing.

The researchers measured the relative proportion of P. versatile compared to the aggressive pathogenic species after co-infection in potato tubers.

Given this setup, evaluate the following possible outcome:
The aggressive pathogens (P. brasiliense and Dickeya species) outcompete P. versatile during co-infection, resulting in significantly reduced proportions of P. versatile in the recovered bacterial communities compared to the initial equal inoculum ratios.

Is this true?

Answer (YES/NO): NO